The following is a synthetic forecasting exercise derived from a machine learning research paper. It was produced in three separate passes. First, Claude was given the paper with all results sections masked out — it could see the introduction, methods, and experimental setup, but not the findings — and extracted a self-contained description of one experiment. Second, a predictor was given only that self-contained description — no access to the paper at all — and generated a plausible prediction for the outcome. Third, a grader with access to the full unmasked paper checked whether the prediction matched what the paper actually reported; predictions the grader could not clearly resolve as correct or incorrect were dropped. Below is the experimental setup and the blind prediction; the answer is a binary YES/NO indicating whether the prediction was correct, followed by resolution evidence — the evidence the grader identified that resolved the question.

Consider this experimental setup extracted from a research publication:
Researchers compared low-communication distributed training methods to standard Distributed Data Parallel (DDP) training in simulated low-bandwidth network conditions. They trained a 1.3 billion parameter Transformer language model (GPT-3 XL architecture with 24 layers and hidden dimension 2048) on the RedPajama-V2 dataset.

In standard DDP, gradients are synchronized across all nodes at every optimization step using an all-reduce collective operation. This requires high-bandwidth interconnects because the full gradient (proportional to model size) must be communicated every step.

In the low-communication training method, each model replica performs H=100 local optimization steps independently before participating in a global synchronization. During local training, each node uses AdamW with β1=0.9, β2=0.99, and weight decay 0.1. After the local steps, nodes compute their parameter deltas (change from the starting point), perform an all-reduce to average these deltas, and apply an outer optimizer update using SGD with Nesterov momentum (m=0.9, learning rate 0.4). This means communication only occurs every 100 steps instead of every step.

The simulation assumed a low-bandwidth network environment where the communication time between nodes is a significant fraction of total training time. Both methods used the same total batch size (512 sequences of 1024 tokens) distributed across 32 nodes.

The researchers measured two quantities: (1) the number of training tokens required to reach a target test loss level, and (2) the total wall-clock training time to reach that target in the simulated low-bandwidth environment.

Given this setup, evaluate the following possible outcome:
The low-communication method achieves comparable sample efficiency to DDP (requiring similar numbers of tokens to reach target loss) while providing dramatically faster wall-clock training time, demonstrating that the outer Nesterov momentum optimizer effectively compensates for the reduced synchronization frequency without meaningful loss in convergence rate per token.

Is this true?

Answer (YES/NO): NO